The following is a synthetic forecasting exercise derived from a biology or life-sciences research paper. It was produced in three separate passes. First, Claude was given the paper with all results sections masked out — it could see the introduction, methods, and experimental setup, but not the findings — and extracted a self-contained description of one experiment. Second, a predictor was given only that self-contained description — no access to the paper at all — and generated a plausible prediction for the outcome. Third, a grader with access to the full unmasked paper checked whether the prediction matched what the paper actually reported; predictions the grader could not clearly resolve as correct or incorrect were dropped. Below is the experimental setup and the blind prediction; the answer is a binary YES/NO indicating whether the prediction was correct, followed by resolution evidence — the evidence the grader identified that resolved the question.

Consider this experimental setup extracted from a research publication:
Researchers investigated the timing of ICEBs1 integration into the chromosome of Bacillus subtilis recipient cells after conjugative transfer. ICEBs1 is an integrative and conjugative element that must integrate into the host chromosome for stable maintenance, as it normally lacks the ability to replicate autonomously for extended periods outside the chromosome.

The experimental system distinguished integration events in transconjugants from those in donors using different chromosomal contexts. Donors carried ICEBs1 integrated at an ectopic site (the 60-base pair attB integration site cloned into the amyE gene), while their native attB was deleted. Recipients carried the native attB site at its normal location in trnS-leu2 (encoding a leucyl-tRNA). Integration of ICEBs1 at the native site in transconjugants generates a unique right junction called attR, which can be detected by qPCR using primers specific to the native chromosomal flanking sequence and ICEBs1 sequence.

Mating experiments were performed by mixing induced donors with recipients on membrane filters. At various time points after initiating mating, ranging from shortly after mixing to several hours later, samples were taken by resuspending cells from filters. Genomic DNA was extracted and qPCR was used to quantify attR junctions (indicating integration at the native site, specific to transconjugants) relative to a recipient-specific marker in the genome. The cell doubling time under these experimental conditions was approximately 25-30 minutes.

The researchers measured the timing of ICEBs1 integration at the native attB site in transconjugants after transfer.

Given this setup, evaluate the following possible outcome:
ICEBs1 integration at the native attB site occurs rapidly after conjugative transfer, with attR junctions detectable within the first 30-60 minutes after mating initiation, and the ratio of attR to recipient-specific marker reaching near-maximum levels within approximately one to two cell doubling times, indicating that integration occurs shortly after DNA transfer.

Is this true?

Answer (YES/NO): NO